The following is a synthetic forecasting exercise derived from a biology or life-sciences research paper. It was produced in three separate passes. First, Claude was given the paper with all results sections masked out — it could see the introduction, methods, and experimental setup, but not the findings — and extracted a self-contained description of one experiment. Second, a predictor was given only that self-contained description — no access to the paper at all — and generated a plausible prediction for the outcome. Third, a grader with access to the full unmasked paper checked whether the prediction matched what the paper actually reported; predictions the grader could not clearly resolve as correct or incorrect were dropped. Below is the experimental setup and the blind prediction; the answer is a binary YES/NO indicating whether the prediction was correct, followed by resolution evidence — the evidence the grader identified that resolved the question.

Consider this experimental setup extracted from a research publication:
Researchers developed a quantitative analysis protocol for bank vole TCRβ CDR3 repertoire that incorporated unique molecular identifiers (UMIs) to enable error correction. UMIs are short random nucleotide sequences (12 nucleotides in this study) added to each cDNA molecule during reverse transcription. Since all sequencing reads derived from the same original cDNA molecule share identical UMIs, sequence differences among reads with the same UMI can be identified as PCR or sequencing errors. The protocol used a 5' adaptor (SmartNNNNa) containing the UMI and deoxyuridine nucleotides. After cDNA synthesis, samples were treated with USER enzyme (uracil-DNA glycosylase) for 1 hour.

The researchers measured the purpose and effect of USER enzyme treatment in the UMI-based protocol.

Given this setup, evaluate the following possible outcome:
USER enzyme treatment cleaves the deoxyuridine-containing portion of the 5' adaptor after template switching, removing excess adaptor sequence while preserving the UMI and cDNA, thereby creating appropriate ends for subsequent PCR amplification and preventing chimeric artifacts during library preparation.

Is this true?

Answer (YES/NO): NO